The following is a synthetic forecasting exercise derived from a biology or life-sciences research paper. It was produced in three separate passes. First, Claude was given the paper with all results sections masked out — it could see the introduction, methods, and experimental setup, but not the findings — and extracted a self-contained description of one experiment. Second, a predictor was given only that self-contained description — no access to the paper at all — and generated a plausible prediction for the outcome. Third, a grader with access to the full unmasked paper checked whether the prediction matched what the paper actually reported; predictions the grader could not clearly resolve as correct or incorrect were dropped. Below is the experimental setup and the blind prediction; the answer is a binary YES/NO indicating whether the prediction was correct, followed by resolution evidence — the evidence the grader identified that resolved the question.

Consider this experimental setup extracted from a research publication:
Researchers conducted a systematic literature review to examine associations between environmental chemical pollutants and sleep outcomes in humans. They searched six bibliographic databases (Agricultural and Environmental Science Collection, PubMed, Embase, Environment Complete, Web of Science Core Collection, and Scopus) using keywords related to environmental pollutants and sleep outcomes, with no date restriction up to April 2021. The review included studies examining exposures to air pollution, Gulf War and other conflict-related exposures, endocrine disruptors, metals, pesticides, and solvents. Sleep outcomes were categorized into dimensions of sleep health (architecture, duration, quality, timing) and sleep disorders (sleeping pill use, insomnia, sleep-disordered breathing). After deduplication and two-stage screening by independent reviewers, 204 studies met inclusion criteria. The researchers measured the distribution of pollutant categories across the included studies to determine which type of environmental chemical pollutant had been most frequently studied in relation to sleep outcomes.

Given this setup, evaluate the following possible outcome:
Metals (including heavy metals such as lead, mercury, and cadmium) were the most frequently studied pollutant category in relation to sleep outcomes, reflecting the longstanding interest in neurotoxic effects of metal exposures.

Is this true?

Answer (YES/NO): YES